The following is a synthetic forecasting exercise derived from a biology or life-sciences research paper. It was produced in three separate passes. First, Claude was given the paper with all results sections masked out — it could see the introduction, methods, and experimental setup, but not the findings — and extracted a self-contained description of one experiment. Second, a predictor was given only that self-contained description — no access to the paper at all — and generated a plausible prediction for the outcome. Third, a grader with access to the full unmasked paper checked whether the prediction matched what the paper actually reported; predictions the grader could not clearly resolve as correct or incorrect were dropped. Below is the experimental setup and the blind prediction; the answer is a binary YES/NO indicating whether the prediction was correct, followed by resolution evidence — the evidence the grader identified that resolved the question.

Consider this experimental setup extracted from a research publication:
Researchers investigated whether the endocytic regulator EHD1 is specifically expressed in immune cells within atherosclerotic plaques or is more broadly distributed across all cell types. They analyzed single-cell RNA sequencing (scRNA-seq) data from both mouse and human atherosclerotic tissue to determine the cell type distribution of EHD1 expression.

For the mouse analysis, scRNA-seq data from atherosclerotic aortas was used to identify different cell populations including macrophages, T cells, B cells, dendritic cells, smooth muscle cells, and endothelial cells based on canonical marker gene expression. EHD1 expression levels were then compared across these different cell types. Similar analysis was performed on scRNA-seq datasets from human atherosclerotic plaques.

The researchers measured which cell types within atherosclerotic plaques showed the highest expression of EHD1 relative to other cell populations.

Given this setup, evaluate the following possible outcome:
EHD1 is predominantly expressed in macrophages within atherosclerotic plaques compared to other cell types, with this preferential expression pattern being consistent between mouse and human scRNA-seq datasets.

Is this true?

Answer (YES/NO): NO